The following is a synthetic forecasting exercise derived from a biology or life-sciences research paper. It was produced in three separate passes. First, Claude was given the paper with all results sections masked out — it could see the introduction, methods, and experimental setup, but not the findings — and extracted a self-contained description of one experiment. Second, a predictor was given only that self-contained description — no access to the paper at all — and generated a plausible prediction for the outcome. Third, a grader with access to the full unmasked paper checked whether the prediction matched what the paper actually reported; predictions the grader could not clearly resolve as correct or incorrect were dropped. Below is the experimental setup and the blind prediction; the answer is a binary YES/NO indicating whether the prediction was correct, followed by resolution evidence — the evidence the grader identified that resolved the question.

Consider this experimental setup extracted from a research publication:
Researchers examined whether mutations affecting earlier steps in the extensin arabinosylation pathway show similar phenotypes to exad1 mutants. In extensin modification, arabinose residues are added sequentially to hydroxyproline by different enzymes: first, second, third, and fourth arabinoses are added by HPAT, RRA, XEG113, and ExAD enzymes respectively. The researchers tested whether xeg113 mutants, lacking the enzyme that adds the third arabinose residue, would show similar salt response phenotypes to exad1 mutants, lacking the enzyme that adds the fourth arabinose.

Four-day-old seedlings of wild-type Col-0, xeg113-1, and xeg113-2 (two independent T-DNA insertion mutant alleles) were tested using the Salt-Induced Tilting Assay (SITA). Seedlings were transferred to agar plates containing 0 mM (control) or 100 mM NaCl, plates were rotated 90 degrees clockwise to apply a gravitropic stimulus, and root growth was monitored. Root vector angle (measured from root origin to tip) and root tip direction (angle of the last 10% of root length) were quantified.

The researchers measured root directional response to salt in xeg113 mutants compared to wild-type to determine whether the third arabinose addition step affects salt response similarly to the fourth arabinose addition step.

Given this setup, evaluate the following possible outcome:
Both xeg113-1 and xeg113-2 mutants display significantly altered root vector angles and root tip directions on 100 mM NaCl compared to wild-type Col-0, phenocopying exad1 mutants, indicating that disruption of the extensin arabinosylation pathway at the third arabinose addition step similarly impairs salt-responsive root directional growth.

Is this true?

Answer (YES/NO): NO